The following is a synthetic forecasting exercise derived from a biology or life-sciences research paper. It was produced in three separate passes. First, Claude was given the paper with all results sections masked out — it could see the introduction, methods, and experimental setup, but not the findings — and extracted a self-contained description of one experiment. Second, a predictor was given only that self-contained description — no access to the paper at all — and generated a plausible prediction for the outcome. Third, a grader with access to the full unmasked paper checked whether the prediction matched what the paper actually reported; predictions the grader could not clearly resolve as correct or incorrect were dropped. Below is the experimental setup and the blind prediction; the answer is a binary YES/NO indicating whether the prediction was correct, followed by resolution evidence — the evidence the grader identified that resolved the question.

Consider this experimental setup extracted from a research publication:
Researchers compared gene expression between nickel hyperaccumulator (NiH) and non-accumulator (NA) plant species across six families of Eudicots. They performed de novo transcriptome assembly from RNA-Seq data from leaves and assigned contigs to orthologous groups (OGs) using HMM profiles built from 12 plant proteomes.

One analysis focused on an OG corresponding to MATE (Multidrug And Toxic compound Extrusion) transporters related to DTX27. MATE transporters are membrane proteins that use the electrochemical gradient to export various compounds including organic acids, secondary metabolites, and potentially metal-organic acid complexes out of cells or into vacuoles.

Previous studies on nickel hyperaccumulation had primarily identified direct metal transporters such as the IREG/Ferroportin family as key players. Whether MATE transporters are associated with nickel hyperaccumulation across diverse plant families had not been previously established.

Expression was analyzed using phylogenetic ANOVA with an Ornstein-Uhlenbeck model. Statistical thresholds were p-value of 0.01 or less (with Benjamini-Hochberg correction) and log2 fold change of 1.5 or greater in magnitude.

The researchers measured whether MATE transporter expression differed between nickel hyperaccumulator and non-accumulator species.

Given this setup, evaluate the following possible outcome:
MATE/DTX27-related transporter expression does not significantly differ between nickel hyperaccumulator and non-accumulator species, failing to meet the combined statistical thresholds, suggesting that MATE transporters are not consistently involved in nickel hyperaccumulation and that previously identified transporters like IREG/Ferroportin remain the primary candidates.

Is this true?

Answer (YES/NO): NO